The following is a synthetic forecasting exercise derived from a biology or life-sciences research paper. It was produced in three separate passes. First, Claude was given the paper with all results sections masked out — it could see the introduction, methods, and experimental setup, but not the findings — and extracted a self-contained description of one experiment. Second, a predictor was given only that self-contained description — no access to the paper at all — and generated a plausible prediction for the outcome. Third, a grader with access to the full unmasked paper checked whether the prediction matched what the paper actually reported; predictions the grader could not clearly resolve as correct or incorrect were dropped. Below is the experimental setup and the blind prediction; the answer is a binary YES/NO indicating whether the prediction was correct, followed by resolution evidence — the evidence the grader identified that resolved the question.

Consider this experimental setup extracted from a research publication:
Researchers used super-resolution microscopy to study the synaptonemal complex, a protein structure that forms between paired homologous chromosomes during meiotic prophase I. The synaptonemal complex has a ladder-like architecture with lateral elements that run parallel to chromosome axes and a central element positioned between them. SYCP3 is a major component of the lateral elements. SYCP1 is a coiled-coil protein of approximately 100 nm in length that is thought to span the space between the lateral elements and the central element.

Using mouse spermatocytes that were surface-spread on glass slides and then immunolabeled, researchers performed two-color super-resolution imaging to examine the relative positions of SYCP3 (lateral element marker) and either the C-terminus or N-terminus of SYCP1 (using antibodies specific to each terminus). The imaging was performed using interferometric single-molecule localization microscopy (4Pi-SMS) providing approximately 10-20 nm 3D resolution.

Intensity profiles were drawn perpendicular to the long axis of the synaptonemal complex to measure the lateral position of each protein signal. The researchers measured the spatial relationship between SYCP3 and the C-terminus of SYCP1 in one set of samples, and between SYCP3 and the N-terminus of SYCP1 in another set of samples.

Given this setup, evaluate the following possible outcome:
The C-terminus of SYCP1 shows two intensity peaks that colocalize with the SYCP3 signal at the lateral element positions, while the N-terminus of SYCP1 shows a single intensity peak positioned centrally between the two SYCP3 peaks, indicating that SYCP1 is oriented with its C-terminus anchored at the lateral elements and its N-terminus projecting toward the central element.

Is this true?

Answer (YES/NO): YES